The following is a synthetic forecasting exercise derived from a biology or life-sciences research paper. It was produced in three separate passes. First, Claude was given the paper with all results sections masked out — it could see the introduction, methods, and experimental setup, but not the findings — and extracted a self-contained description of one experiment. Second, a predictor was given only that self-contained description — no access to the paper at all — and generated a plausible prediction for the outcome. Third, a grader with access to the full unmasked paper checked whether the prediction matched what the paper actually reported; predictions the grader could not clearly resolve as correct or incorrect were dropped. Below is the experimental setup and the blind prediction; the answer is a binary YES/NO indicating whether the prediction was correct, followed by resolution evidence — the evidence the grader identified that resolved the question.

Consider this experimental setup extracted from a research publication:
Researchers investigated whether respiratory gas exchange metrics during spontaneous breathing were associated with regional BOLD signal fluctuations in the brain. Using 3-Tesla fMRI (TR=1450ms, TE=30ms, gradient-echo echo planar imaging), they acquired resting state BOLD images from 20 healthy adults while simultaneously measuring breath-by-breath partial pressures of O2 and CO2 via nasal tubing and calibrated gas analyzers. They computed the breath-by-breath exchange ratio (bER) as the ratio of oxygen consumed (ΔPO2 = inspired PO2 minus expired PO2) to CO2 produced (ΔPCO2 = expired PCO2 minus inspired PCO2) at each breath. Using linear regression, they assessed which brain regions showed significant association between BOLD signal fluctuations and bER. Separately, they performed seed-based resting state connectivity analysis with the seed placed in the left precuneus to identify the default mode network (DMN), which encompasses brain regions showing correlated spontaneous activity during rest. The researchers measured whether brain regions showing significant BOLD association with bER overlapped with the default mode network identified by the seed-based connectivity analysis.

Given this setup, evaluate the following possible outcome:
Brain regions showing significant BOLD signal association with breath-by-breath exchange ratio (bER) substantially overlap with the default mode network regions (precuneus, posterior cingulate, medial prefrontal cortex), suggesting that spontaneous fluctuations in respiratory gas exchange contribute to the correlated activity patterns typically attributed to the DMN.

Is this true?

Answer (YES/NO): YES